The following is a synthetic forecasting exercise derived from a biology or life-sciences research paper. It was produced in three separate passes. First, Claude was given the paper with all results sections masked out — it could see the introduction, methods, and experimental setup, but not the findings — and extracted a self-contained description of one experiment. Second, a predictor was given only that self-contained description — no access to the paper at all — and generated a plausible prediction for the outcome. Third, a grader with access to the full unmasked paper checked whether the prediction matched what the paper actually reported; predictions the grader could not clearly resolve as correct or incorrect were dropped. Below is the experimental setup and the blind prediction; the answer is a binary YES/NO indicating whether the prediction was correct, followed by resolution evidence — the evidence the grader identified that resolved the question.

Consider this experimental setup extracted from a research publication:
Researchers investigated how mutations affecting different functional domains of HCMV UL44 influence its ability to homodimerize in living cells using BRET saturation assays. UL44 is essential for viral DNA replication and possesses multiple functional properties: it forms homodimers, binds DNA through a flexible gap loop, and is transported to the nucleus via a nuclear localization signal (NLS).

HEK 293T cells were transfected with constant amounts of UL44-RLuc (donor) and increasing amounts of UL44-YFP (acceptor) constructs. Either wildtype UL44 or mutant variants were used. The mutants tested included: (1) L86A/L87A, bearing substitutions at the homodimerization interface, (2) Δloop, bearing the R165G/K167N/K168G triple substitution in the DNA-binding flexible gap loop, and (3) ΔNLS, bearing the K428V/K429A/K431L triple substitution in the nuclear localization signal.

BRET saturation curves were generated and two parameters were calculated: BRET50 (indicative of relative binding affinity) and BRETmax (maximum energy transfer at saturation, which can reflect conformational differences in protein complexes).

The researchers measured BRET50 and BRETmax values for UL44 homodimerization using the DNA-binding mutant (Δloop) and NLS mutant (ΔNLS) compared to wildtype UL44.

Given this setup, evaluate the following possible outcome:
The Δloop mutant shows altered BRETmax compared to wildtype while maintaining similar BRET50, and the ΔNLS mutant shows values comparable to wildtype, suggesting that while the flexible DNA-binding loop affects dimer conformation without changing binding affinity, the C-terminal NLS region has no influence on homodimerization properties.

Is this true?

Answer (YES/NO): NO